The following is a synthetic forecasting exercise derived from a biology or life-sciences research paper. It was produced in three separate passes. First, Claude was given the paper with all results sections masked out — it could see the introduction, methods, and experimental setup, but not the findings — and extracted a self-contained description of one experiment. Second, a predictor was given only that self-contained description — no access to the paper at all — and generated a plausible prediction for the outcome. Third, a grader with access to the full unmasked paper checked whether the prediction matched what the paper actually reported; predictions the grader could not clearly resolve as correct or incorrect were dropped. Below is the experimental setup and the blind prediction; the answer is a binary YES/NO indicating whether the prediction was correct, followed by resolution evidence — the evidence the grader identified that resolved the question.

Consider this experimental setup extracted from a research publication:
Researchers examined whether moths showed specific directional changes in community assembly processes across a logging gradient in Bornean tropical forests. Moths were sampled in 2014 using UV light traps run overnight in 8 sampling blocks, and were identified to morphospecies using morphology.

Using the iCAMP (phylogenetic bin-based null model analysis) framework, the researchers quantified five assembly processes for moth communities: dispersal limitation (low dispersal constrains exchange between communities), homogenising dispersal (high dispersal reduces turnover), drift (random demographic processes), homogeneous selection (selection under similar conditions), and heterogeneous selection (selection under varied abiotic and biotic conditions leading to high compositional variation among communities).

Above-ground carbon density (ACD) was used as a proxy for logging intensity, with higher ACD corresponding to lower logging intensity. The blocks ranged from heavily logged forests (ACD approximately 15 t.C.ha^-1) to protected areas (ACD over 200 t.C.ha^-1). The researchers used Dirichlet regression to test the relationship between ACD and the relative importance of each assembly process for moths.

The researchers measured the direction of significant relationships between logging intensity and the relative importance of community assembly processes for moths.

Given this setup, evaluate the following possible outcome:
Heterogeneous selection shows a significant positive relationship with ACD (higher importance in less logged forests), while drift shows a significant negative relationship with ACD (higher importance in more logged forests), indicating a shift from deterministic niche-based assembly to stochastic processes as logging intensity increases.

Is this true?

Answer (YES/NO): YES